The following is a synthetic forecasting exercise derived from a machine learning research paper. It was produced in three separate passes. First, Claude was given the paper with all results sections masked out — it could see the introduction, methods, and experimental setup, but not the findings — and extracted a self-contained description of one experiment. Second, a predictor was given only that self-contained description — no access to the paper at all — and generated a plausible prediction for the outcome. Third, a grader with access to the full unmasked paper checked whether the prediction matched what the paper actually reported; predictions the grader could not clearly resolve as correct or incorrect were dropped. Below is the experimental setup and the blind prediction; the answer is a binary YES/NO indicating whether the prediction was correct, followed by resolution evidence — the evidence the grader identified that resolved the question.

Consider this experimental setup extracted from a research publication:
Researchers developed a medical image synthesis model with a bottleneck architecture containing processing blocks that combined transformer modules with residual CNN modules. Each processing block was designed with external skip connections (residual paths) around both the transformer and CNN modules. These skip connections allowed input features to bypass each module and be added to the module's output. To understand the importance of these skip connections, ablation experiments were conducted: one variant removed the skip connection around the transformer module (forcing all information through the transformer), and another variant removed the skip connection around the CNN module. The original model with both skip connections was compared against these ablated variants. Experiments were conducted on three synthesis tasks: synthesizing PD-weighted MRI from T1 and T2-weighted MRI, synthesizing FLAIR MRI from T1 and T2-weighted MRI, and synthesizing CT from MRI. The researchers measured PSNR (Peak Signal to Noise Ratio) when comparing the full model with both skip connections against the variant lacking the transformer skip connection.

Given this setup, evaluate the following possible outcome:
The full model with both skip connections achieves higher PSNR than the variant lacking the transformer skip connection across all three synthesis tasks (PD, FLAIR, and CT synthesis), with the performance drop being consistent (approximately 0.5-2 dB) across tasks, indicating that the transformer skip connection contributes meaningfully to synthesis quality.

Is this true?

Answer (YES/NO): NO